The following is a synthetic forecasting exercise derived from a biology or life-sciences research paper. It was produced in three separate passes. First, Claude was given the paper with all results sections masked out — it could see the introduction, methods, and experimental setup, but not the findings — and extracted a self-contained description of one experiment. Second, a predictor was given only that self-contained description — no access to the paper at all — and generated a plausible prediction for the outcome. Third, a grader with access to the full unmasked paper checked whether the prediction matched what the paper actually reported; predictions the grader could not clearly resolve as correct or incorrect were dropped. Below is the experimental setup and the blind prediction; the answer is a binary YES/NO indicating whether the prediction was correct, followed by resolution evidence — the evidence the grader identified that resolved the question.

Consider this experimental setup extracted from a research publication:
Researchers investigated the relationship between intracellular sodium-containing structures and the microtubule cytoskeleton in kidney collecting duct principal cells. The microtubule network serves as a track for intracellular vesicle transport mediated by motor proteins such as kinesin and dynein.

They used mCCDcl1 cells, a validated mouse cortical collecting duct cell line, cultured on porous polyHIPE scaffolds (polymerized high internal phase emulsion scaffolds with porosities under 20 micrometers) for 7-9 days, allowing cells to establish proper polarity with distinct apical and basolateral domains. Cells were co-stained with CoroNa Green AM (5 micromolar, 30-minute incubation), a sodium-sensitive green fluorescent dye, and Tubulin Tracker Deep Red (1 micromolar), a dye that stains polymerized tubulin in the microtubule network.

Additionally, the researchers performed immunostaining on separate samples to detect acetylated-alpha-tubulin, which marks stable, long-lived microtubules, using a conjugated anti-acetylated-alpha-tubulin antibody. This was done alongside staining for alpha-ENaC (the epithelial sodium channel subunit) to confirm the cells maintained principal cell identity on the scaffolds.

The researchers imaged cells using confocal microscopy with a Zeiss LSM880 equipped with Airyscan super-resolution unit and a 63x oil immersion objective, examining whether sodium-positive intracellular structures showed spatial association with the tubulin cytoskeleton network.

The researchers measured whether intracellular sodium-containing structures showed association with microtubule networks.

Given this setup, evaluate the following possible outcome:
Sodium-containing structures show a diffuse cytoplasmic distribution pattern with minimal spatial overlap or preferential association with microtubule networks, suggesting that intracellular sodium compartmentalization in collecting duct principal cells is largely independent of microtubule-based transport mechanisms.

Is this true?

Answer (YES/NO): NO